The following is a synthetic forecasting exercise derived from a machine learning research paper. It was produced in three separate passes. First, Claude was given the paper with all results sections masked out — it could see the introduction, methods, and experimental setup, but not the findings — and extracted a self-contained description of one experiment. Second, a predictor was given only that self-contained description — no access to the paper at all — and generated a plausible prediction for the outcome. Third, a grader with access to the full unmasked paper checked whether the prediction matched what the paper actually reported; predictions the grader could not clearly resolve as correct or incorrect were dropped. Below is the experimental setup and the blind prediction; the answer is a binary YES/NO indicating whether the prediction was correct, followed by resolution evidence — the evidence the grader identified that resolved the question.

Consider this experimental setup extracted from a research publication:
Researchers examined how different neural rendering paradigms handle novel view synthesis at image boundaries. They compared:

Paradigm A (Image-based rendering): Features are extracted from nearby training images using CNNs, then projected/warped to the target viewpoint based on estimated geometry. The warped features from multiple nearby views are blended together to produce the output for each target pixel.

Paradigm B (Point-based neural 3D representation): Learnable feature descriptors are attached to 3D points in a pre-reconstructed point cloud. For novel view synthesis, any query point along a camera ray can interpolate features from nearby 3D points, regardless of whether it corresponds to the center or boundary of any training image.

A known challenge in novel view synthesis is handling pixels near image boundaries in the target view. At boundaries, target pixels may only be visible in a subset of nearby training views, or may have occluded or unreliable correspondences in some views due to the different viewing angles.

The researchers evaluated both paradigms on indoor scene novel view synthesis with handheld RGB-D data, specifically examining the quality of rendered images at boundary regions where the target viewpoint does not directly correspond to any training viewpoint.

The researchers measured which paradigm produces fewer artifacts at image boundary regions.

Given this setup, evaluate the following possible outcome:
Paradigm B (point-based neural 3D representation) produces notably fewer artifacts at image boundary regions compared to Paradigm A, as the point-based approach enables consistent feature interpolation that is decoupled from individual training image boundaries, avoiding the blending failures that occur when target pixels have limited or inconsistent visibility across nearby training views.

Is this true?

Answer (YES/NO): NO